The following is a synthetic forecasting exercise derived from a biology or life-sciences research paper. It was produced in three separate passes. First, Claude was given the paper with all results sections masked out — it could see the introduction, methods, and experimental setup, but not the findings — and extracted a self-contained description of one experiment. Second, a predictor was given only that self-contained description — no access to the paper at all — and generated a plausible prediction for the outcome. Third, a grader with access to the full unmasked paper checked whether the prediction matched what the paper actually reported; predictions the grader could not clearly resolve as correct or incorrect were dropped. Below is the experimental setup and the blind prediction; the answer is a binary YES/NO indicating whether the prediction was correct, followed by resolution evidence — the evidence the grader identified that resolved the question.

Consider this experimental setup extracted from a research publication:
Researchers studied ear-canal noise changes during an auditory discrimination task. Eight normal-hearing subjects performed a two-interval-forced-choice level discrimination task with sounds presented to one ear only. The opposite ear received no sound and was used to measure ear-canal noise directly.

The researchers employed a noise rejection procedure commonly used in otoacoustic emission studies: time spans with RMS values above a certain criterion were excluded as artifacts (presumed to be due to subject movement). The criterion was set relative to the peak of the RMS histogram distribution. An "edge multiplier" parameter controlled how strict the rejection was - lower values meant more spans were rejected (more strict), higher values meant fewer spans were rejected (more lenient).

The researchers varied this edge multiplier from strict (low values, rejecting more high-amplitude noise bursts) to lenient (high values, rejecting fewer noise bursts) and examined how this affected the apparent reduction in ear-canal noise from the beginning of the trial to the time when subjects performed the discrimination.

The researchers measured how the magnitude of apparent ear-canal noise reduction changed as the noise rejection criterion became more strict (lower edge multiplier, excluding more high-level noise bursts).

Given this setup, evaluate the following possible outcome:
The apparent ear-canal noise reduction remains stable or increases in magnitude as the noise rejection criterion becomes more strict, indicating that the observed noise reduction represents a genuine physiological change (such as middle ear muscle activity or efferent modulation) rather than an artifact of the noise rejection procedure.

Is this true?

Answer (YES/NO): NO